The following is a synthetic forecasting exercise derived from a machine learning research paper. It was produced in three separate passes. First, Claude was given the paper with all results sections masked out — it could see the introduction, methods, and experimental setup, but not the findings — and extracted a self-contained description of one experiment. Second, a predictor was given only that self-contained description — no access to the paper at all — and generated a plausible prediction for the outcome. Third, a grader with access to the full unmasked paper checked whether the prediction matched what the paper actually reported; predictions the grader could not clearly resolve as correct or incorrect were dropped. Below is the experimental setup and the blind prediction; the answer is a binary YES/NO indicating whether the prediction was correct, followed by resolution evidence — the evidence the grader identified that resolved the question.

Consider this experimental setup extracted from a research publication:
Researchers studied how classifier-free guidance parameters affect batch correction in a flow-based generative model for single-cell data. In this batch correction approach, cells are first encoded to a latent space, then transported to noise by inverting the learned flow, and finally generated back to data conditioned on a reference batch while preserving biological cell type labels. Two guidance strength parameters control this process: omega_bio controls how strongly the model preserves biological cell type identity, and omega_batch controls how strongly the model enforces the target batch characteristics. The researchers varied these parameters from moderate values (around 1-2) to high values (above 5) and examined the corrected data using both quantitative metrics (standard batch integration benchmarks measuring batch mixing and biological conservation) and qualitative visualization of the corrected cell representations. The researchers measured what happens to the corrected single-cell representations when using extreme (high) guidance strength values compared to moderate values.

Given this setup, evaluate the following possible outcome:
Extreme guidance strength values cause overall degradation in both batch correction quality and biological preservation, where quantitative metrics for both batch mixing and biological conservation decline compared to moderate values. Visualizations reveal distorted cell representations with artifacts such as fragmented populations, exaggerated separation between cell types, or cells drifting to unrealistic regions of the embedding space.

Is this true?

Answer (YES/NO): NO